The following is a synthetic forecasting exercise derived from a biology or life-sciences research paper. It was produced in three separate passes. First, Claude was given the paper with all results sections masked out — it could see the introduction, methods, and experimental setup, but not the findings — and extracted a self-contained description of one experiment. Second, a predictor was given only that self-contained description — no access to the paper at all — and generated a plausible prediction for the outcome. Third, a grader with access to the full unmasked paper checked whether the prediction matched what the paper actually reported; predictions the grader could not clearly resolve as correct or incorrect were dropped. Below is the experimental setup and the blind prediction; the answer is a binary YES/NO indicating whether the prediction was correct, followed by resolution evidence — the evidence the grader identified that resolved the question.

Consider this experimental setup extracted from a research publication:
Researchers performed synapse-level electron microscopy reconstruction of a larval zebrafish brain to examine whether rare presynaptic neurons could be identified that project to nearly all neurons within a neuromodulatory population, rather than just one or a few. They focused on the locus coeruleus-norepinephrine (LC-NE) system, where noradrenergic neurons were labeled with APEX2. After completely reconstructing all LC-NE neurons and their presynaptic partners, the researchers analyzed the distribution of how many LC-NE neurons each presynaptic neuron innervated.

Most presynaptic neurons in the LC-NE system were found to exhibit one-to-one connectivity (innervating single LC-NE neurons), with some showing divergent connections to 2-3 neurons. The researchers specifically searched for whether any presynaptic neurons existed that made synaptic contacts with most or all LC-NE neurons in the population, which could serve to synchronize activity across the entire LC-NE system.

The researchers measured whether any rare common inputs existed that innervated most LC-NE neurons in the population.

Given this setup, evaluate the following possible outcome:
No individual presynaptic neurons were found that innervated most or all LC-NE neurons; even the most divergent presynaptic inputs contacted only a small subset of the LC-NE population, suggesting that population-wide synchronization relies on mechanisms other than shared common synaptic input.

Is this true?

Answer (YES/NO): NO